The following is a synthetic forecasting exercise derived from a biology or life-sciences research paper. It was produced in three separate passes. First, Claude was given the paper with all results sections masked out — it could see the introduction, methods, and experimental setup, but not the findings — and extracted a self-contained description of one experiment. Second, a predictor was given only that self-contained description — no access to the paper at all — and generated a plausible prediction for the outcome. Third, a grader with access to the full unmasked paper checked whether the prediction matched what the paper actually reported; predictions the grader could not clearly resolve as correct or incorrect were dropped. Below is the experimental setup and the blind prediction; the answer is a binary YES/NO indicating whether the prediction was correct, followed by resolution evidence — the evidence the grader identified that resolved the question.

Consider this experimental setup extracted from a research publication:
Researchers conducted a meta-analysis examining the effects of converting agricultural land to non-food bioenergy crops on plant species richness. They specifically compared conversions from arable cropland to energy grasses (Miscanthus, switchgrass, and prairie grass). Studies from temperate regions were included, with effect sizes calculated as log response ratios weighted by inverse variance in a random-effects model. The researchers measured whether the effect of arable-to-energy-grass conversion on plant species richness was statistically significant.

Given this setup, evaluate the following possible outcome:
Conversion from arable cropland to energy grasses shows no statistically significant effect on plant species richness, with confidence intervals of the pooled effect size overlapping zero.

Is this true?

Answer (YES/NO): YES